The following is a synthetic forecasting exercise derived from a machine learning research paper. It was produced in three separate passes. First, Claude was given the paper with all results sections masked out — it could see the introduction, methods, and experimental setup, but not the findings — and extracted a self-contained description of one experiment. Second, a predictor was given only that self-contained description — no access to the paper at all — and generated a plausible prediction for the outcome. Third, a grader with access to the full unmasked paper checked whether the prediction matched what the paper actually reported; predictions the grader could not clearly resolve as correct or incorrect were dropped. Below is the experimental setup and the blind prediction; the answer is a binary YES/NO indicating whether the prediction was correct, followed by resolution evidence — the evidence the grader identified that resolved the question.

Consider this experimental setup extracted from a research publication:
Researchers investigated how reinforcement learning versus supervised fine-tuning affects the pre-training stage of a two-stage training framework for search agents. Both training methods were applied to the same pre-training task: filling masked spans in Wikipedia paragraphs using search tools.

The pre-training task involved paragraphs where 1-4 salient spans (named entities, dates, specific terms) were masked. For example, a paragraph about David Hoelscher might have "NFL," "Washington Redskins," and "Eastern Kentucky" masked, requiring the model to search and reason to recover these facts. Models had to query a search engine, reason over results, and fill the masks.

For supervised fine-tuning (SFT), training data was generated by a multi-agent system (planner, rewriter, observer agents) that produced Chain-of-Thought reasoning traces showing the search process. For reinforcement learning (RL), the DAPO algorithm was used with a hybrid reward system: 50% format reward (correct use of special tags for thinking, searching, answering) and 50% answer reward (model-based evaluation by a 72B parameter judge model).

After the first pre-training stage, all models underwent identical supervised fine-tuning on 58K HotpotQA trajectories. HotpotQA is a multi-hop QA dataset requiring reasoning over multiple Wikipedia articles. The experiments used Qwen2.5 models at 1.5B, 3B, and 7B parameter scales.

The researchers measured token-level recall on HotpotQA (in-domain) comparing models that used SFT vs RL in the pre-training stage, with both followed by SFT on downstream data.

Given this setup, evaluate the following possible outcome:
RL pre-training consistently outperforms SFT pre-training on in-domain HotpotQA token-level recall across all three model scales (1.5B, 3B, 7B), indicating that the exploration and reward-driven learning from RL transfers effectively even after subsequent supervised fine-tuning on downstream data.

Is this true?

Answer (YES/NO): NO